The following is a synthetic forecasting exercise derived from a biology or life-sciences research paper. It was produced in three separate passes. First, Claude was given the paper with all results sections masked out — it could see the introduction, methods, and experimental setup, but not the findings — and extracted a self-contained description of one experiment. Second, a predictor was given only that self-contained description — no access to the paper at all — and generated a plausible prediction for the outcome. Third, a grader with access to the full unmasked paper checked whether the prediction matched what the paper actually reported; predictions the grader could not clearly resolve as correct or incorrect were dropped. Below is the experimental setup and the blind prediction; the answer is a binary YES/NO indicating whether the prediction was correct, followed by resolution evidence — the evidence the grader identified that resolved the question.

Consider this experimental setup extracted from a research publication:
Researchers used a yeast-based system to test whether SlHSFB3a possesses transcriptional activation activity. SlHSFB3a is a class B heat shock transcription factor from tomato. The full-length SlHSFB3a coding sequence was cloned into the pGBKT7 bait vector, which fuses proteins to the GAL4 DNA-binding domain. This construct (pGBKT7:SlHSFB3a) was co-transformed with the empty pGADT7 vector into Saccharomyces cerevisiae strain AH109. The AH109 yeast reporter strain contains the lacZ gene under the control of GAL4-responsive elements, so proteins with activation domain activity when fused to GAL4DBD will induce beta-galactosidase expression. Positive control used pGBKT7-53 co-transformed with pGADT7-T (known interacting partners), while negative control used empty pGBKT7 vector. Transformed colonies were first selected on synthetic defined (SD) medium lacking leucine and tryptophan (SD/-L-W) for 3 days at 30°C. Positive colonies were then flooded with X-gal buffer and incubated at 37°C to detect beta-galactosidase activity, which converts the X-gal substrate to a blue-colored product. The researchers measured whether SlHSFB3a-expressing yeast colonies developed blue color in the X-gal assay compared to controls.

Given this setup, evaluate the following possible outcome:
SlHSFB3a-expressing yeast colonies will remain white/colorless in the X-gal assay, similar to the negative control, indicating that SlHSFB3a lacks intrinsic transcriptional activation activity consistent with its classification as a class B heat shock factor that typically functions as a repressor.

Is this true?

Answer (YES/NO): YES